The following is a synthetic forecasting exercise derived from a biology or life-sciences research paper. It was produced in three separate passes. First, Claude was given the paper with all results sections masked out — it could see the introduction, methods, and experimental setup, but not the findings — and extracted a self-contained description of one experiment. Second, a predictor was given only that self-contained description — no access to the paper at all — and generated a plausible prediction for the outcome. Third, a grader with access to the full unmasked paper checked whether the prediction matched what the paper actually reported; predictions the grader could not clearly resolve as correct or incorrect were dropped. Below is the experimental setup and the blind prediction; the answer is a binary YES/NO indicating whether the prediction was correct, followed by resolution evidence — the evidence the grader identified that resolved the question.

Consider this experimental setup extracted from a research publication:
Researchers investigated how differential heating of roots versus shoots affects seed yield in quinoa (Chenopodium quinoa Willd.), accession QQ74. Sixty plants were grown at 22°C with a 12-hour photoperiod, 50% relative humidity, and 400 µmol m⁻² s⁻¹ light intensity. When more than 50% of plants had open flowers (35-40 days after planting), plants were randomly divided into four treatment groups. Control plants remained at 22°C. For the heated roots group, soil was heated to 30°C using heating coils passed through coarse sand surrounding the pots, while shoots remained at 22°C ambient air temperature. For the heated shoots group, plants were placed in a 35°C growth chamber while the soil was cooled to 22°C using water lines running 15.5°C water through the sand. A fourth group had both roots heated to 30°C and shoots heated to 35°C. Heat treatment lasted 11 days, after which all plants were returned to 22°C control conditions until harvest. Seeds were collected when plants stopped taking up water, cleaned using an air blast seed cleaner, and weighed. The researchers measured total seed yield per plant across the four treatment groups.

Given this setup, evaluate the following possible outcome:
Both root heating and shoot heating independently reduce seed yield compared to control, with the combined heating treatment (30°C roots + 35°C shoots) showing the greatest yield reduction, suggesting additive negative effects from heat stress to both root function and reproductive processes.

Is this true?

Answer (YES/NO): NO